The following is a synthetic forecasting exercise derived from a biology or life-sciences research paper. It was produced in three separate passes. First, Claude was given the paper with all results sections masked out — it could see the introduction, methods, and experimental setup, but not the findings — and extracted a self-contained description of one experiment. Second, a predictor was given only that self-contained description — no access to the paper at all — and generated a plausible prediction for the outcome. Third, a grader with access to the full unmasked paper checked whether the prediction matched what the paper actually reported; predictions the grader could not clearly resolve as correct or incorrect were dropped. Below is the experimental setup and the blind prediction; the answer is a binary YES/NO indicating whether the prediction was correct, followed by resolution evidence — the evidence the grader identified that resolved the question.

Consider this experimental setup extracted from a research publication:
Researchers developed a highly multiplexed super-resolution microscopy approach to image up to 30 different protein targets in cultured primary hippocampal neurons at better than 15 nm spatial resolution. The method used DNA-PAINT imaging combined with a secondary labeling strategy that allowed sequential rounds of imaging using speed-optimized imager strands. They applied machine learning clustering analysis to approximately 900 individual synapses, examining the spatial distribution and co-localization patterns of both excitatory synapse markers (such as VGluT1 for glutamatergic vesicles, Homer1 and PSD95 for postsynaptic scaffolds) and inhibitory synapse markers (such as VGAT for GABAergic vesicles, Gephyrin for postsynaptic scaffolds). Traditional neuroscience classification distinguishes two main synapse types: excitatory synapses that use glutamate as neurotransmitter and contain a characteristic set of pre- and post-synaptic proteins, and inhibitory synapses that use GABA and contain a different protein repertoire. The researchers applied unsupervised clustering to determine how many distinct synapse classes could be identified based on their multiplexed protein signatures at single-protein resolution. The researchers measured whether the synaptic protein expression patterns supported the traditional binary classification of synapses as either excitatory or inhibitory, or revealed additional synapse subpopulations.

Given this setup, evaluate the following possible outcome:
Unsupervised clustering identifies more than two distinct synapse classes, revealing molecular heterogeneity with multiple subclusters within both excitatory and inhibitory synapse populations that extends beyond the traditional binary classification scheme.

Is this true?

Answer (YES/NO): NO